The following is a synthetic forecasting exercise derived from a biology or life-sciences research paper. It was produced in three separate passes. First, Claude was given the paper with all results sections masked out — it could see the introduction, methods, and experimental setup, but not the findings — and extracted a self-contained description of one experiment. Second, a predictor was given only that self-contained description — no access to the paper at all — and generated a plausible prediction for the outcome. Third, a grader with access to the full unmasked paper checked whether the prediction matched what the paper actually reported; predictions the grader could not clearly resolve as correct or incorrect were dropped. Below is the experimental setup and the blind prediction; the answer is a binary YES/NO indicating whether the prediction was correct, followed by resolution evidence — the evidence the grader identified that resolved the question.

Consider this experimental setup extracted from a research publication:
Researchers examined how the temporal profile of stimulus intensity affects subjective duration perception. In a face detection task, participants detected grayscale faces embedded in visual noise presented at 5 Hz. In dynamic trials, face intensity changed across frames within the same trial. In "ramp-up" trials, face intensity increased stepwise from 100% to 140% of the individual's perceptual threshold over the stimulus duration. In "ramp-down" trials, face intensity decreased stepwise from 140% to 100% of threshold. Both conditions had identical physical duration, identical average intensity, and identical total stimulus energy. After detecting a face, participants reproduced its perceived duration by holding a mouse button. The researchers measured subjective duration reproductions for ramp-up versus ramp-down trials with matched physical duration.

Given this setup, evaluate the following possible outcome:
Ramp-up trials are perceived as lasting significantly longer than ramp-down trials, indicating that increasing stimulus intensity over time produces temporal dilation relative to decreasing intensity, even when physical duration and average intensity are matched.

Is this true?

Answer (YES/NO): NO